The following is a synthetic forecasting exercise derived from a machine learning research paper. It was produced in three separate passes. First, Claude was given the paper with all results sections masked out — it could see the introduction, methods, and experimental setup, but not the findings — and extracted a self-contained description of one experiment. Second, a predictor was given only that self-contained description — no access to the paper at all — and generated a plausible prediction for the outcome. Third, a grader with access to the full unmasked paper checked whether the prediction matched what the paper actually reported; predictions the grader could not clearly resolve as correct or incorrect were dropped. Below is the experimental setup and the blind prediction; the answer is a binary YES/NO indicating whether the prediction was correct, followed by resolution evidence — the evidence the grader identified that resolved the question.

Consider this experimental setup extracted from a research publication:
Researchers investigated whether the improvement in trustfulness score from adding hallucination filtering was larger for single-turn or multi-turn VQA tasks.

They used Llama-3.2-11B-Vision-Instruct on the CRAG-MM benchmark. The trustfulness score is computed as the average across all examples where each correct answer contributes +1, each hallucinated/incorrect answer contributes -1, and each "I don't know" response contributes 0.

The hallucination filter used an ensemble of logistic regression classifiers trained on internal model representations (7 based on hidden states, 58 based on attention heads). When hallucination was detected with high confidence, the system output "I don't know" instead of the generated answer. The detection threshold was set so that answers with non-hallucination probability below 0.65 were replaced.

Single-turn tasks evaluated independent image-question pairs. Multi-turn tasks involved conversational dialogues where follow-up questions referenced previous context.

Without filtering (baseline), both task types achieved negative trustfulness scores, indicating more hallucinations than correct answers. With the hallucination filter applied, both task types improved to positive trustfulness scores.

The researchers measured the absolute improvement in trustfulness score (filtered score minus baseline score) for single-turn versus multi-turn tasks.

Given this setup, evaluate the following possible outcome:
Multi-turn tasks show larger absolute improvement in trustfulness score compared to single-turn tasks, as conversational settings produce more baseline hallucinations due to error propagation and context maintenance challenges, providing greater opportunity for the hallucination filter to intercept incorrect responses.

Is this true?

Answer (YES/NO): NO